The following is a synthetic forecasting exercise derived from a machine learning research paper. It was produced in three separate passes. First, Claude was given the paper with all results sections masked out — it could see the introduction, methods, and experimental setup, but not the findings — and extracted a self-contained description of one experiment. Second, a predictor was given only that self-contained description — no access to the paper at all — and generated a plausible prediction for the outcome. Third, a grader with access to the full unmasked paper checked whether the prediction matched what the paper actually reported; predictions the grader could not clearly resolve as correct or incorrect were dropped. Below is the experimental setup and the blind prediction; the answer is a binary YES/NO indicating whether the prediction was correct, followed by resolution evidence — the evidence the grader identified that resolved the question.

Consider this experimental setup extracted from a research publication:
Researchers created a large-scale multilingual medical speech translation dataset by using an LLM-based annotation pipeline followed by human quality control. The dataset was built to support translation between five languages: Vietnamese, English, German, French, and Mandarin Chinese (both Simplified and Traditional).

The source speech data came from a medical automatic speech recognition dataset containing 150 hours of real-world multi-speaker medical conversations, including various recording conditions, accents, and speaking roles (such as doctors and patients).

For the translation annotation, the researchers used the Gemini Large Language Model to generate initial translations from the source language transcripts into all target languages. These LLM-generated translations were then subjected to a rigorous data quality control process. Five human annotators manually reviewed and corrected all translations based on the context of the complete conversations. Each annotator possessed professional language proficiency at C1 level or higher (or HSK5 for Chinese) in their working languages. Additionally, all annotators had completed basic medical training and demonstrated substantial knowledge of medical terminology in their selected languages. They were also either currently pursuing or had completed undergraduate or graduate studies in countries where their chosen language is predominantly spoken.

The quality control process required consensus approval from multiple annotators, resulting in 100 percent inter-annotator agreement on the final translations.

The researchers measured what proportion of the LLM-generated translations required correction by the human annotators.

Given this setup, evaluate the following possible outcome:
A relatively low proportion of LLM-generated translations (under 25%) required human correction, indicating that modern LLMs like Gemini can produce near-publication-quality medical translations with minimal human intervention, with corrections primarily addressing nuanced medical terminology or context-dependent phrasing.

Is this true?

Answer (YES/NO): NO